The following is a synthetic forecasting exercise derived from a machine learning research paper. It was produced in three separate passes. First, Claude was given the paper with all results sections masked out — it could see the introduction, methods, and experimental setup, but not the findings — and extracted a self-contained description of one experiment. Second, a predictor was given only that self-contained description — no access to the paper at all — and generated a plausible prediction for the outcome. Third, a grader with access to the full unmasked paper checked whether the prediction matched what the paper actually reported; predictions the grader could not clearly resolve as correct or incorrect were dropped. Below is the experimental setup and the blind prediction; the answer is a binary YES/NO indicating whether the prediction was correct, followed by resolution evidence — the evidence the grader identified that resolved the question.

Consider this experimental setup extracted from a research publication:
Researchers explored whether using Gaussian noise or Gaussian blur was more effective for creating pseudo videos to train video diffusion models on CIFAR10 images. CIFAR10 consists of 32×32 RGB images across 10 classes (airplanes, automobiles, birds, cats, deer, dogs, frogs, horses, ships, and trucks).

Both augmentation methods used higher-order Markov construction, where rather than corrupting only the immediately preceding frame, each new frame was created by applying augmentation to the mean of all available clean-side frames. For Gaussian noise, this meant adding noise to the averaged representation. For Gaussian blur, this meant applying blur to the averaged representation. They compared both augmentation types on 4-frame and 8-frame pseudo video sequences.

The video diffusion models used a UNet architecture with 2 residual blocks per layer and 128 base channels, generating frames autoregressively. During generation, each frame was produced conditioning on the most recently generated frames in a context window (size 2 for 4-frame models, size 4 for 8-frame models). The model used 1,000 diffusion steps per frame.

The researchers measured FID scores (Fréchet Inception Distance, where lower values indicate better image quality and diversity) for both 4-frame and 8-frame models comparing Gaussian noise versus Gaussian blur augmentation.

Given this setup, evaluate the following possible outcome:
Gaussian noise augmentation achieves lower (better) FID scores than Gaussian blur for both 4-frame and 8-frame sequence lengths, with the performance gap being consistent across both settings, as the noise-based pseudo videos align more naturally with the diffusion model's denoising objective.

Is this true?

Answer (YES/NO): NO